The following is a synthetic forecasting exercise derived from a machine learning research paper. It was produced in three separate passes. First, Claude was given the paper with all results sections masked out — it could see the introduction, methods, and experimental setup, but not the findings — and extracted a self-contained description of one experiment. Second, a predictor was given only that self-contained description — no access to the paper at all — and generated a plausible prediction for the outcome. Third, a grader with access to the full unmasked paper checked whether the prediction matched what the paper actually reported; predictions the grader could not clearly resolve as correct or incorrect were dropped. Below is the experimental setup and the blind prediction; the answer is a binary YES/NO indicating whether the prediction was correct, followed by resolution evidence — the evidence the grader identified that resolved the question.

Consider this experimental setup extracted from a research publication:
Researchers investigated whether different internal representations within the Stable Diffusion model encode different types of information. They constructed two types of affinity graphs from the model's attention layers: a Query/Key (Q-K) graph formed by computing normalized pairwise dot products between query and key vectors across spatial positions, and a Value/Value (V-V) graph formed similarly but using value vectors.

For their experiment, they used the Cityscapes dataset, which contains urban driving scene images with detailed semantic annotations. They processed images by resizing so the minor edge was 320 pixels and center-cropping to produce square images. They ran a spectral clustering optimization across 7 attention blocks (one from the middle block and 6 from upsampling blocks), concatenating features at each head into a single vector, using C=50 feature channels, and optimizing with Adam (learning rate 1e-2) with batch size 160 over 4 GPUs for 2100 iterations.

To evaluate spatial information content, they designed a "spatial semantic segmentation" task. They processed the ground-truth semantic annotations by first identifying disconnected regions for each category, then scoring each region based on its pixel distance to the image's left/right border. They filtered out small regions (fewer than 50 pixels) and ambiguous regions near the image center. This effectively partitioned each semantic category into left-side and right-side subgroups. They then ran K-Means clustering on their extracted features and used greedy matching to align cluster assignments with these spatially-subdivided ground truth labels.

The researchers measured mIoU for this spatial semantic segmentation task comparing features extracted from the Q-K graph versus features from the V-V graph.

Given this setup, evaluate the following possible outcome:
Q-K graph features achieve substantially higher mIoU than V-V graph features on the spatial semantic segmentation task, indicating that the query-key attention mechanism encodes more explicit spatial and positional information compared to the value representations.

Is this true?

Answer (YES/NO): YES